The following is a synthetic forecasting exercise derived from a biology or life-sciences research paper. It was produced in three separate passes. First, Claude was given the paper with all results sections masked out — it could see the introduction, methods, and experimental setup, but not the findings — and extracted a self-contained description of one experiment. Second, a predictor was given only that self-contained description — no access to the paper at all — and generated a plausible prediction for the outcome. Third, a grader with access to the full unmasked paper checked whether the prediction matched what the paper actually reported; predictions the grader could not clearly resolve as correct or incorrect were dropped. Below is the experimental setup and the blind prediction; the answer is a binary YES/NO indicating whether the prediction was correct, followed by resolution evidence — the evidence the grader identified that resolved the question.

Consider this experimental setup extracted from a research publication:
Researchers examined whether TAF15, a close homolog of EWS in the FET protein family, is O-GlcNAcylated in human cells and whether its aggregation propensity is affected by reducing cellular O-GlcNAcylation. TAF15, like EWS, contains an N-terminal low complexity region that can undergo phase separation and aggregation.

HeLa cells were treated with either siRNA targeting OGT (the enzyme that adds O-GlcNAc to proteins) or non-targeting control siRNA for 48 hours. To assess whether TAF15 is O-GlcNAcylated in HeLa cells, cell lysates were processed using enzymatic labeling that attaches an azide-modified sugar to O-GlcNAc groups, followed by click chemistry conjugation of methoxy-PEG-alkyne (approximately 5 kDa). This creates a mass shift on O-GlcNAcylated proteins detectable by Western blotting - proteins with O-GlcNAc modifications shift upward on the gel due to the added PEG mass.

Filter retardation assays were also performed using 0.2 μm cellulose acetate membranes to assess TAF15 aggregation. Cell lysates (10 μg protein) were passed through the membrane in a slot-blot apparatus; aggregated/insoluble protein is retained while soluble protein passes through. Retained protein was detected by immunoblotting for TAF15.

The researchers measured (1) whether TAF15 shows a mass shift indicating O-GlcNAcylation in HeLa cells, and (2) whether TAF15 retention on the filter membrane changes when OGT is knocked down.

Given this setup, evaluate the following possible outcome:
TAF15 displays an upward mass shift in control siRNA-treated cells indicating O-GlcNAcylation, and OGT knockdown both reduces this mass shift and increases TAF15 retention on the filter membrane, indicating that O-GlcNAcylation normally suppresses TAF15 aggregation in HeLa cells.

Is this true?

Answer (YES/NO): NO